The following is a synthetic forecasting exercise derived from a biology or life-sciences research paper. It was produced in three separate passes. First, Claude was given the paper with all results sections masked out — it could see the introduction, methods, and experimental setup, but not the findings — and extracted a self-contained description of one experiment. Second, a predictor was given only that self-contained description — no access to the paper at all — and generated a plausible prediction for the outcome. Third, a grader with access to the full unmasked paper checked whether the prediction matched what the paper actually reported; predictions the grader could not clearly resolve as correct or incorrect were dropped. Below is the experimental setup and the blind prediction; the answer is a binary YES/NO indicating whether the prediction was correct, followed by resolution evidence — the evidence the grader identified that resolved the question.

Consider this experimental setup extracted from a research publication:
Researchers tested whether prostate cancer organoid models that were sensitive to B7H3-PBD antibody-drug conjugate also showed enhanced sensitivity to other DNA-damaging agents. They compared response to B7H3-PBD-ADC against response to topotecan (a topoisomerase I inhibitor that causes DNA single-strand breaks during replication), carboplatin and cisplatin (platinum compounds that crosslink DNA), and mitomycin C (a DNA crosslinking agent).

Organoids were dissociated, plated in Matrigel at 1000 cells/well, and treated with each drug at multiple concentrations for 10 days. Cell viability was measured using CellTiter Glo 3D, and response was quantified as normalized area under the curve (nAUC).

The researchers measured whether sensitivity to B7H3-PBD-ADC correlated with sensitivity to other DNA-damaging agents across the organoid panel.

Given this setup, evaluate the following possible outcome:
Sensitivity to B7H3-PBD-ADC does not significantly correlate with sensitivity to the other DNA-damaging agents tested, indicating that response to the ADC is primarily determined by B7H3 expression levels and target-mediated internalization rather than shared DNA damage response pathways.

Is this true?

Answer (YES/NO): NO